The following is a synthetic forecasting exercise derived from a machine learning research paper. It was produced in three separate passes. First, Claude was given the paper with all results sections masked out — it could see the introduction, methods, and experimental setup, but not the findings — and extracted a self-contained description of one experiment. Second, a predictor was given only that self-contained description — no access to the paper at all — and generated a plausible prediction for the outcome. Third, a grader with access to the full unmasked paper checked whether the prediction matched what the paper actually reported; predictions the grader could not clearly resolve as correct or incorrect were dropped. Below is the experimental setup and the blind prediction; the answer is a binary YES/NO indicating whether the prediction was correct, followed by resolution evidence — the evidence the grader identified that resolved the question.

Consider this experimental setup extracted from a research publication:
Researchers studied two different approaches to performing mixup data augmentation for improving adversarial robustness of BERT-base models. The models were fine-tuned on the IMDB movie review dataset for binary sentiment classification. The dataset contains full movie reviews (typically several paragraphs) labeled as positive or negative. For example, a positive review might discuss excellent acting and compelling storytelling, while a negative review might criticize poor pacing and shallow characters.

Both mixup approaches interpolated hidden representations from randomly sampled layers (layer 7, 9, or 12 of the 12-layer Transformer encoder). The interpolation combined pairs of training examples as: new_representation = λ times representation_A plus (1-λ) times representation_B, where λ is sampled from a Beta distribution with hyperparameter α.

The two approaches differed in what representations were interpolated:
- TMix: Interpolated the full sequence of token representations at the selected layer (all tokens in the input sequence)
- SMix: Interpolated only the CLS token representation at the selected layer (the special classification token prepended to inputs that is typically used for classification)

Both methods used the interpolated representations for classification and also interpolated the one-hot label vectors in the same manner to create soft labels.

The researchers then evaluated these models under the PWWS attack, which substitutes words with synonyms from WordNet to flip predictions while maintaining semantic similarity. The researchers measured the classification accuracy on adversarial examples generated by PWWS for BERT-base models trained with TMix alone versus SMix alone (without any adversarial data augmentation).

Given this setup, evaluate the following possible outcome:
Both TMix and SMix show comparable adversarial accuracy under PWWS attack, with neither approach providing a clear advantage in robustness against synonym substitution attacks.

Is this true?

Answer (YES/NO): NO